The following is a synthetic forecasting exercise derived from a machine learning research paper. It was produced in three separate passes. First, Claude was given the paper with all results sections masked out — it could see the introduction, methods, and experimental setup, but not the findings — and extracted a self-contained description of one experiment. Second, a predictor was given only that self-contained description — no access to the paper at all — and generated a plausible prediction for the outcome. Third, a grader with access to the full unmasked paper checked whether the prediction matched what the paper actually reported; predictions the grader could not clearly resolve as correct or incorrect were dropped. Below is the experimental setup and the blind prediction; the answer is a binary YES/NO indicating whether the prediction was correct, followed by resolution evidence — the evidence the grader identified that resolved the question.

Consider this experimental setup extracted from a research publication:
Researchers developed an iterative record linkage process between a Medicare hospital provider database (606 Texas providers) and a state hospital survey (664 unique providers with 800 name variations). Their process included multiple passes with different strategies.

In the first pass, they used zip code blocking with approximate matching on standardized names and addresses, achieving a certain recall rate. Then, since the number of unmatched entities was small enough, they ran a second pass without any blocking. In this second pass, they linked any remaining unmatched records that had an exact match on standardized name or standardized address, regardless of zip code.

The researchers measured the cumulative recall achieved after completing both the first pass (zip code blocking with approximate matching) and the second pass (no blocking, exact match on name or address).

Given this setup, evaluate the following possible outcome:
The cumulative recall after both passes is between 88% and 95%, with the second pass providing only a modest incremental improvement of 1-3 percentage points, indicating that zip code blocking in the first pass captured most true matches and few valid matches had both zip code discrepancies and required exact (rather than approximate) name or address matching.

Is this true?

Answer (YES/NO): NO